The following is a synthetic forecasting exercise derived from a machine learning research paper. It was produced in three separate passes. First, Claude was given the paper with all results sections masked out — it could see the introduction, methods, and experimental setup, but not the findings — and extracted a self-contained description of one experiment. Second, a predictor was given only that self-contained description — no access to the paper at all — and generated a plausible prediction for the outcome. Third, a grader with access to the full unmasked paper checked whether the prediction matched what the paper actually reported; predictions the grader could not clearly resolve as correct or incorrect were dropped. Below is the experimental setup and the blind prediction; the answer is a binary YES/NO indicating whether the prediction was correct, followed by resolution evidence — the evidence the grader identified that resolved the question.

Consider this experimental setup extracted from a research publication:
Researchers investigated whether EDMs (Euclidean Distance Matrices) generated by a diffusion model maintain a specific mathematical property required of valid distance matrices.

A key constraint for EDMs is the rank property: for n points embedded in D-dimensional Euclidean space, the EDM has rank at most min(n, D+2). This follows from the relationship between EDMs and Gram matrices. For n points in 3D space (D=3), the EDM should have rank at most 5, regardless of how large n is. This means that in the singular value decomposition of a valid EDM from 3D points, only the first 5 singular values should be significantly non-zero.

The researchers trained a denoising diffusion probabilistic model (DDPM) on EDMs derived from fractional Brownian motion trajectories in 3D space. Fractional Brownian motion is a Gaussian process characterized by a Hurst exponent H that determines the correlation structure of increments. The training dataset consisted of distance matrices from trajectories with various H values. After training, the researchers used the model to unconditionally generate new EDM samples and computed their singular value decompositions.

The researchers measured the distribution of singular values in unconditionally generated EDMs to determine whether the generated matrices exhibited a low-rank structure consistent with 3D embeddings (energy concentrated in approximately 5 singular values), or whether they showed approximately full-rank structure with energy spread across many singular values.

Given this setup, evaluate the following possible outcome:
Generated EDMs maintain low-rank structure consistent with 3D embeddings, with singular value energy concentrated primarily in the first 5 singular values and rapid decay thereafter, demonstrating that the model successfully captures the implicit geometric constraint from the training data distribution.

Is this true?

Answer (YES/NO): YES